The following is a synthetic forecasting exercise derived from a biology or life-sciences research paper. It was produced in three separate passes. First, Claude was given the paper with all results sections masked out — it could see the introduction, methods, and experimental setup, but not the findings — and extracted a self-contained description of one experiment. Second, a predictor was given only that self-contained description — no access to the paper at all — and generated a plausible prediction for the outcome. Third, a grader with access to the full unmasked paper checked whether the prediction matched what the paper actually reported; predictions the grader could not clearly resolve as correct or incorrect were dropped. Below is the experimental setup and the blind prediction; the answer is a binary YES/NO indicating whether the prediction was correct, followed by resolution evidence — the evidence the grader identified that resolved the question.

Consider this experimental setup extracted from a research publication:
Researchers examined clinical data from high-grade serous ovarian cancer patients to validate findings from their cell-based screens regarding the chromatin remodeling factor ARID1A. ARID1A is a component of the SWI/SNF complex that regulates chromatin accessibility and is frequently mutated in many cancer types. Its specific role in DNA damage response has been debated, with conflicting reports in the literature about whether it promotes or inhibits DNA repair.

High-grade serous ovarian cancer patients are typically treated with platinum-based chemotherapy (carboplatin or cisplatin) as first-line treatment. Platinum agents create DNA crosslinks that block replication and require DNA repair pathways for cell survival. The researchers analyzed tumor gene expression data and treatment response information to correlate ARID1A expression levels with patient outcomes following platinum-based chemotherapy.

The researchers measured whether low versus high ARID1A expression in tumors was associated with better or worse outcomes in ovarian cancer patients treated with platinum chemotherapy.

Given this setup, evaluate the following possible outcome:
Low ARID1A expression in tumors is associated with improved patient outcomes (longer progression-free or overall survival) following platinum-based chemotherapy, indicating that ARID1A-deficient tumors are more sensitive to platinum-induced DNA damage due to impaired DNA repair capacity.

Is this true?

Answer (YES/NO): NO